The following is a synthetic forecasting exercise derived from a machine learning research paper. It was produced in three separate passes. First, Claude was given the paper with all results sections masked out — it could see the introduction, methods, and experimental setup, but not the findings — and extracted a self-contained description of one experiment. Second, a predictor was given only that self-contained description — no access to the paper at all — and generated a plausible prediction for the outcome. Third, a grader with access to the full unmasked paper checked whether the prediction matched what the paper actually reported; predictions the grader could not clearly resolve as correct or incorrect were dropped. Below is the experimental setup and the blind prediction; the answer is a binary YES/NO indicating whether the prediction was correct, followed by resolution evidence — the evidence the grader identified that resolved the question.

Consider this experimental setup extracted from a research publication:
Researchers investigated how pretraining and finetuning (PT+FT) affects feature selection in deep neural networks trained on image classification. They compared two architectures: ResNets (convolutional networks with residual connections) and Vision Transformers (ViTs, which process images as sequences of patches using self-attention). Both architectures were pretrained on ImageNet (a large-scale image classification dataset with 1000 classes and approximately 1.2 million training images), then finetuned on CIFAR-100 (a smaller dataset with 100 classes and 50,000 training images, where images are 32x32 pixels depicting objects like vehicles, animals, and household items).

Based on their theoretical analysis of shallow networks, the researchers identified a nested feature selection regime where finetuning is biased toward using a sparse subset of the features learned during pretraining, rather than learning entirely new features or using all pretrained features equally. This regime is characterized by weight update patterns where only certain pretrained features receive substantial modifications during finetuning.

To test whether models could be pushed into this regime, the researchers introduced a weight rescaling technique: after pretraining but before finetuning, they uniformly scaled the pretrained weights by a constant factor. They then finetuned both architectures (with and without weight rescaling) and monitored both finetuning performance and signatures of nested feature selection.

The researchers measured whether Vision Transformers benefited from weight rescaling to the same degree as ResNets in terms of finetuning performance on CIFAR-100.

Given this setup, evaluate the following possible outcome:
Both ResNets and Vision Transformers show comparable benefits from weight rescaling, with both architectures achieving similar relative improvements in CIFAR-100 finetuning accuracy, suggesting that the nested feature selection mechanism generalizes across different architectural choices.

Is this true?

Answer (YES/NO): NO